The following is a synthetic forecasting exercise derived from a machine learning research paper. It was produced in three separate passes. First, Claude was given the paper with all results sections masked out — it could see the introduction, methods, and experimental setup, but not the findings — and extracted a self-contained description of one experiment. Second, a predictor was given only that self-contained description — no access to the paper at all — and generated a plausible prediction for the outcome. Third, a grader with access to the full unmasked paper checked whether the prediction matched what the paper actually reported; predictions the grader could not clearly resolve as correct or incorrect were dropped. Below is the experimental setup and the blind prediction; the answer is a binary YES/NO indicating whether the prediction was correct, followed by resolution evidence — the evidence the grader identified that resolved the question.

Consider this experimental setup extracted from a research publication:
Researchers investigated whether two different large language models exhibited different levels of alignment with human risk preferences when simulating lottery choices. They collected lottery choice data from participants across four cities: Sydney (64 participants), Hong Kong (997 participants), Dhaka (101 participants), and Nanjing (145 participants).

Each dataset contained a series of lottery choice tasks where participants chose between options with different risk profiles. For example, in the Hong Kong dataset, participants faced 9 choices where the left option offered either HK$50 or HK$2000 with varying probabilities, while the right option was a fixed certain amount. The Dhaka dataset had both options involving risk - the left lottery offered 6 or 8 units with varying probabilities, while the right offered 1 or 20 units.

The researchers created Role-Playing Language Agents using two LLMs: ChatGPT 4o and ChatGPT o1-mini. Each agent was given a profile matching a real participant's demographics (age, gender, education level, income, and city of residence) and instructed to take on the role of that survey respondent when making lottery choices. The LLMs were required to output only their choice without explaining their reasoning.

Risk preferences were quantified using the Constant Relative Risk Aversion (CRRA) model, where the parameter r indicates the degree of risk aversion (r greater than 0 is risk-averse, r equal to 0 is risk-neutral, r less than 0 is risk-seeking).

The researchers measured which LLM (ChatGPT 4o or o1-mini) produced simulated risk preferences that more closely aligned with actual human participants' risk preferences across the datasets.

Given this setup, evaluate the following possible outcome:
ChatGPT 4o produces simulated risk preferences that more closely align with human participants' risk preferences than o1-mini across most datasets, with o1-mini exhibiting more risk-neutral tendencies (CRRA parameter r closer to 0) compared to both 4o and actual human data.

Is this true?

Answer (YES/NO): NO